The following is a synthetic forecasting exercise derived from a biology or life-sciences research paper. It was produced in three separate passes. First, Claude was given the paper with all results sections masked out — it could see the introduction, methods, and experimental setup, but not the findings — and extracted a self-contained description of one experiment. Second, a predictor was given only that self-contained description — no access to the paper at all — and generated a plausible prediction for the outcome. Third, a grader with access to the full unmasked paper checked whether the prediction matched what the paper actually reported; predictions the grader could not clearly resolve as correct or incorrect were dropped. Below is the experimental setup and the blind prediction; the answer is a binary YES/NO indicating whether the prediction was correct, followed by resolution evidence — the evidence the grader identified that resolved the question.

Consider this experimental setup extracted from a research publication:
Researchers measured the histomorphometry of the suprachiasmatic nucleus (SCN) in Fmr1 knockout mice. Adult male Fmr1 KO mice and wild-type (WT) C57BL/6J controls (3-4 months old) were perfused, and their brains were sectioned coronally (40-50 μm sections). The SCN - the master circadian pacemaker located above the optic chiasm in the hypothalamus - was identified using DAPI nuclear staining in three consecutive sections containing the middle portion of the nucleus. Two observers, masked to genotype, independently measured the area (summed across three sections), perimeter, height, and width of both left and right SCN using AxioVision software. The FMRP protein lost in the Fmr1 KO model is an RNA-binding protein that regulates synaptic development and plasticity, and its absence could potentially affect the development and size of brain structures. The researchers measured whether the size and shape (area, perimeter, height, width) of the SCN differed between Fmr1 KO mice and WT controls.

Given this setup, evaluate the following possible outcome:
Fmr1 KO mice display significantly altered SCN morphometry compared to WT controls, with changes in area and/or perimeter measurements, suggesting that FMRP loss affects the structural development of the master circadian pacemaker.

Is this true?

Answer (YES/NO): NO